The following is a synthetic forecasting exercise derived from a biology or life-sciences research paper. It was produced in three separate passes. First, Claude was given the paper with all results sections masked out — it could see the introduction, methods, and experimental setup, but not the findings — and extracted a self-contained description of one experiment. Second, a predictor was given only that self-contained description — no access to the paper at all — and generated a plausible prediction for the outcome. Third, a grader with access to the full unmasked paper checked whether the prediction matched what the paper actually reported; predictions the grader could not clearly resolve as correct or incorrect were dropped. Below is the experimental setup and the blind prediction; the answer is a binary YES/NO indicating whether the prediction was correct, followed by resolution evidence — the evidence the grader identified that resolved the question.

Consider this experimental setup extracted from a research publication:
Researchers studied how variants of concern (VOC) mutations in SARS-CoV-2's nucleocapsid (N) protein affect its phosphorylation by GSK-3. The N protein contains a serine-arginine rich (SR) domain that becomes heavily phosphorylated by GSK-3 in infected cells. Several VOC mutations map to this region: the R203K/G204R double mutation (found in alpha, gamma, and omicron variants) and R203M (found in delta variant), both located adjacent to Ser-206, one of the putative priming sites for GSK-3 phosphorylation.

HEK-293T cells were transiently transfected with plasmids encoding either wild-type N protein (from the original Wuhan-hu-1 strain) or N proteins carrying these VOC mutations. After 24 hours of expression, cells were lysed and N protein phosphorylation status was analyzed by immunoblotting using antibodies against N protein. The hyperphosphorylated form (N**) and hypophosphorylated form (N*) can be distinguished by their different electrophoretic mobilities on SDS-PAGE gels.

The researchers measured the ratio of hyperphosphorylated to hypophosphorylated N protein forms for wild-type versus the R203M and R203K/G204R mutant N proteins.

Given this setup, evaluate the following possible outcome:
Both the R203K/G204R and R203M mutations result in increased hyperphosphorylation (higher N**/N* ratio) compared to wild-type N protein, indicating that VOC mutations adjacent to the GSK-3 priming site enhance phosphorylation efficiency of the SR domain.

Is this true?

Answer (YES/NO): NO